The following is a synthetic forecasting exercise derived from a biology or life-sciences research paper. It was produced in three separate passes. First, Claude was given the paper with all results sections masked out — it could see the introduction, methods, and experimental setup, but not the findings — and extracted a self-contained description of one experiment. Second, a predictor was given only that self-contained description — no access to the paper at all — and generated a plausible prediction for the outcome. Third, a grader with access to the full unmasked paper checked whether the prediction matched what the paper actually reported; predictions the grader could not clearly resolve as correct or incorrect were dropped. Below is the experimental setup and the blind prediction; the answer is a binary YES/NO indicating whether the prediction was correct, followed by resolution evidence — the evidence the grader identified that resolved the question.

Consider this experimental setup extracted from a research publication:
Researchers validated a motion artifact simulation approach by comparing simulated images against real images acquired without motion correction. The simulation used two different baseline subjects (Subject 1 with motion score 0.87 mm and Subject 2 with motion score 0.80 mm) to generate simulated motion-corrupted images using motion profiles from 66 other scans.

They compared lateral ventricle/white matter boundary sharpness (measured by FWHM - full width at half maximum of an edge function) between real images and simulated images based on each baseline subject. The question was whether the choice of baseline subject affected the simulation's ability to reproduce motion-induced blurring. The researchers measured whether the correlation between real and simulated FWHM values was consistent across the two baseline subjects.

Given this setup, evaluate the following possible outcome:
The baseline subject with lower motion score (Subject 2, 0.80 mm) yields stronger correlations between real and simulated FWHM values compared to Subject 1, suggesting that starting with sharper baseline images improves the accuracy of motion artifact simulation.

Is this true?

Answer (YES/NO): YES